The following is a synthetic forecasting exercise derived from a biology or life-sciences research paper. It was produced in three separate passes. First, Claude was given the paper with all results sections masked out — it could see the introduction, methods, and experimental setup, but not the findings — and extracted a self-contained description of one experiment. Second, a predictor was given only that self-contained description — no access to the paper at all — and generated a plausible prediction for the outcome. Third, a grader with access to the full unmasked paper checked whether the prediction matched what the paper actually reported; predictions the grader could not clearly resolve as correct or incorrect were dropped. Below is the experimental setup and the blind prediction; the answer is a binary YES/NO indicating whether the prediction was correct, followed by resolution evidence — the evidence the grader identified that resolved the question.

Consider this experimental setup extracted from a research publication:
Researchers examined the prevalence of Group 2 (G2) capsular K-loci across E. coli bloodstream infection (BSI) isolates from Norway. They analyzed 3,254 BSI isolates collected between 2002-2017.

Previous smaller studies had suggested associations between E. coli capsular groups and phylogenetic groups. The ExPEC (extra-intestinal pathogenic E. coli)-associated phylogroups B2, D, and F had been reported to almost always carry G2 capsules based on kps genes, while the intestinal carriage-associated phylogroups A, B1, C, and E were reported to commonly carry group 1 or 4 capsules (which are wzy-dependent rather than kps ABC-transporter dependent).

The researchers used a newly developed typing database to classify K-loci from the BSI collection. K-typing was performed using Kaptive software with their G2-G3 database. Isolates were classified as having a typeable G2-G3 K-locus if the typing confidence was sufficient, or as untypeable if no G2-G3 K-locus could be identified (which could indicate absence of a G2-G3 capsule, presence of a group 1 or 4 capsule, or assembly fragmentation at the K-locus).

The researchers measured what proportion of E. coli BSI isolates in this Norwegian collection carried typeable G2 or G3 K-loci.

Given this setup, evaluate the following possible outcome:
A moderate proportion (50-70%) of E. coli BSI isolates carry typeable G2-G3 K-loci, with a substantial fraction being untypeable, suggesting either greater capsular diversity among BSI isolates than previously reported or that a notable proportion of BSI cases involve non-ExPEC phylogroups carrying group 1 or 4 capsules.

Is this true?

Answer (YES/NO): NO